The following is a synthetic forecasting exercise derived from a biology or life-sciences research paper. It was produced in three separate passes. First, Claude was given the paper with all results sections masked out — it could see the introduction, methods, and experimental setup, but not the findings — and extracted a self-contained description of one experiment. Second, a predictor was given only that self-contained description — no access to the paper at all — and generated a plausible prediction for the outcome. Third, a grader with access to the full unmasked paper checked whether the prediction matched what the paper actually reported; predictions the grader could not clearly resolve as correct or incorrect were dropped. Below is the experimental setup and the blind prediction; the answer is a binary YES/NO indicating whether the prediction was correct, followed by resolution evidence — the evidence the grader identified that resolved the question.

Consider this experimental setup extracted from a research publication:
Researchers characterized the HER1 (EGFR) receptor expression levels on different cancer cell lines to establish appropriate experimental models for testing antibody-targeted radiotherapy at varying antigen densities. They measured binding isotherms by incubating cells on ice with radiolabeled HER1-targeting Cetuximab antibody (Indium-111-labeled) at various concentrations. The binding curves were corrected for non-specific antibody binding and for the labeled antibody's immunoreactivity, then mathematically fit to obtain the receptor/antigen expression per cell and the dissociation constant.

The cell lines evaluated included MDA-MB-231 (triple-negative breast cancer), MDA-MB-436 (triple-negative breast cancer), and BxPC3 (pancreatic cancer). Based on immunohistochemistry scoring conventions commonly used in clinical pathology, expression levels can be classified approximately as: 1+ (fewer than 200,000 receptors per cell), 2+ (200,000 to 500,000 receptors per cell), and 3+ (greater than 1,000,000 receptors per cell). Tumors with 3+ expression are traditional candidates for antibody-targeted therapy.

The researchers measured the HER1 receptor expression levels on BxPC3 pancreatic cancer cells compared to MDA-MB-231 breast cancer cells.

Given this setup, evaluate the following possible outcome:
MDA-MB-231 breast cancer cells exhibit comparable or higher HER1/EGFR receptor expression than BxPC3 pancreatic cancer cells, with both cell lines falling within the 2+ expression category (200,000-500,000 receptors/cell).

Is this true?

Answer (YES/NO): NO